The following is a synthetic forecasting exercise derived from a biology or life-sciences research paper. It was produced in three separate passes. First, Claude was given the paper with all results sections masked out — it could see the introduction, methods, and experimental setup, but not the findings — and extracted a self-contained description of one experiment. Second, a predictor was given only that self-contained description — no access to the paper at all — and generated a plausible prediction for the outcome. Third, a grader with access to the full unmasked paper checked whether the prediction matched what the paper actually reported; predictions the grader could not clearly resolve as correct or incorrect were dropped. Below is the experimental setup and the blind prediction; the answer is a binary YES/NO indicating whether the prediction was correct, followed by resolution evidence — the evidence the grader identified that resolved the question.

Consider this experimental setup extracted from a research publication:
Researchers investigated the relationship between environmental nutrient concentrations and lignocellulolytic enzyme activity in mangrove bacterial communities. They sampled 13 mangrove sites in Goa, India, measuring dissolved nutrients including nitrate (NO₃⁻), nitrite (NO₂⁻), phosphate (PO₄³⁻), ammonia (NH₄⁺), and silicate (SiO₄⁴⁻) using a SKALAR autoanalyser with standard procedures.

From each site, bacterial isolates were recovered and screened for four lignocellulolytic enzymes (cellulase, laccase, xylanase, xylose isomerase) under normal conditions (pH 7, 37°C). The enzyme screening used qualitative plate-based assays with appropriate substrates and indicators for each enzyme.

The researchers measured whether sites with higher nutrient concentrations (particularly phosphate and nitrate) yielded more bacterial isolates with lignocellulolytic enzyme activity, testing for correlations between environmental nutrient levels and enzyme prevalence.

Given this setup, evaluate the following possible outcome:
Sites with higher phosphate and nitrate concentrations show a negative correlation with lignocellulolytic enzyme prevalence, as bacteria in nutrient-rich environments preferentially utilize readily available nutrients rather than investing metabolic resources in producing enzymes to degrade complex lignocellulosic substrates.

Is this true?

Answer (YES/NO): NO